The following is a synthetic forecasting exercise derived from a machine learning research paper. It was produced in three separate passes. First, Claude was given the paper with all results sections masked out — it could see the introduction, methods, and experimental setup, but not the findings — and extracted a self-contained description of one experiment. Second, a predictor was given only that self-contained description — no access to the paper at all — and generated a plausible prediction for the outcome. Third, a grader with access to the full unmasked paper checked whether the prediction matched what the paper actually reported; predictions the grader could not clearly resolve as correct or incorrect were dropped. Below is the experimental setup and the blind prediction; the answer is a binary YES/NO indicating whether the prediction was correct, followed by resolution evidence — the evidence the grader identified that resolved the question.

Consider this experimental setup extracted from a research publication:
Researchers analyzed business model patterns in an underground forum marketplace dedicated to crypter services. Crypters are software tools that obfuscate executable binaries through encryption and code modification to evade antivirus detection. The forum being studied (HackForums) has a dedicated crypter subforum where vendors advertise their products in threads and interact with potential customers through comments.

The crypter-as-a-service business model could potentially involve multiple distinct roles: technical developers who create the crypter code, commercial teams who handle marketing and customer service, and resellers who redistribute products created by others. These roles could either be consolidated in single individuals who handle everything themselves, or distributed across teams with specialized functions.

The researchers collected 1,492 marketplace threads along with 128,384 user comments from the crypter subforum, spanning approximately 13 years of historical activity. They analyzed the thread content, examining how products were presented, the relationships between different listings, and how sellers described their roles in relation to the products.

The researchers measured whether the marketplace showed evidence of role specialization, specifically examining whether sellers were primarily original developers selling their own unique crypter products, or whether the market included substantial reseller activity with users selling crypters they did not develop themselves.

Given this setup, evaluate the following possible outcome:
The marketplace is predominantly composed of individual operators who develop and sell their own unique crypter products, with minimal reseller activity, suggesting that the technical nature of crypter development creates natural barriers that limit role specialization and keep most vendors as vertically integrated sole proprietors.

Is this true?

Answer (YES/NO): NO